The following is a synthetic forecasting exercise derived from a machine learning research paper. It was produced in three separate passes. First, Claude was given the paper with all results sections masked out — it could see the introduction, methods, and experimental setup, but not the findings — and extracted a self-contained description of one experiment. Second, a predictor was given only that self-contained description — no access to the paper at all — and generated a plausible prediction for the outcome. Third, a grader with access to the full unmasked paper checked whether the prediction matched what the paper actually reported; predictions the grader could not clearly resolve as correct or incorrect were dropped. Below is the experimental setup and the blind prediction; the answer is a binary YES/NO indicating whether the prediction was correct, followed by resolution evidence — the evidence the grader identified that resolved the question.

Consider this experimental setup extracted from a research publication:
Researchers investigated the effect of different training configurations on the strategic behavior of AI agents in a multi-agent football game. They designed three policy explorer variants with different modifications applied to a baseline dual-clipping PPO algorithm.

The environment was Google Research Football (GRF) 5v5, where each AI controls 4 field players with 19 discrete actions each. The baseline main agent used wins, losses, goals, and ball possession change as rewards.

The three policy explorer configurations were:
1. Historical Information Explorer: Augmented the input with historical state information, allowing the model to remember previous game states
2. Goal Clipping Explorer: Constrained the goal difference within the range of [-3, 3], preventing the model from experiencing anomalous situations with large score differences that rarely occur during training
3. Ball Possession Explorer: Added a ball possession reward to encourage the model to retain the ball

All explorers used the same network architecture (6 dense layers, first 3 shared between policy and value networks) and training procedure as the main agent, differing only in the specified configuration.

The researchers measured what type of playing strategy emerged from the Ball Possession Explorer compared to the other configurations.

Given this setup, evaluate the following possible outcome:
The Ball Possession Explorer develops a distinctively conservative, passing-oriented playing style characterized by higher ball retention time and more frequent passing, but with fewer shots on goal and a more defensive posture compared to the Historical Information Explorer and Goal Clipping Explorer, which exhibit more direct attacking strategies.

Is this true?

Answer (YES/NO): NO